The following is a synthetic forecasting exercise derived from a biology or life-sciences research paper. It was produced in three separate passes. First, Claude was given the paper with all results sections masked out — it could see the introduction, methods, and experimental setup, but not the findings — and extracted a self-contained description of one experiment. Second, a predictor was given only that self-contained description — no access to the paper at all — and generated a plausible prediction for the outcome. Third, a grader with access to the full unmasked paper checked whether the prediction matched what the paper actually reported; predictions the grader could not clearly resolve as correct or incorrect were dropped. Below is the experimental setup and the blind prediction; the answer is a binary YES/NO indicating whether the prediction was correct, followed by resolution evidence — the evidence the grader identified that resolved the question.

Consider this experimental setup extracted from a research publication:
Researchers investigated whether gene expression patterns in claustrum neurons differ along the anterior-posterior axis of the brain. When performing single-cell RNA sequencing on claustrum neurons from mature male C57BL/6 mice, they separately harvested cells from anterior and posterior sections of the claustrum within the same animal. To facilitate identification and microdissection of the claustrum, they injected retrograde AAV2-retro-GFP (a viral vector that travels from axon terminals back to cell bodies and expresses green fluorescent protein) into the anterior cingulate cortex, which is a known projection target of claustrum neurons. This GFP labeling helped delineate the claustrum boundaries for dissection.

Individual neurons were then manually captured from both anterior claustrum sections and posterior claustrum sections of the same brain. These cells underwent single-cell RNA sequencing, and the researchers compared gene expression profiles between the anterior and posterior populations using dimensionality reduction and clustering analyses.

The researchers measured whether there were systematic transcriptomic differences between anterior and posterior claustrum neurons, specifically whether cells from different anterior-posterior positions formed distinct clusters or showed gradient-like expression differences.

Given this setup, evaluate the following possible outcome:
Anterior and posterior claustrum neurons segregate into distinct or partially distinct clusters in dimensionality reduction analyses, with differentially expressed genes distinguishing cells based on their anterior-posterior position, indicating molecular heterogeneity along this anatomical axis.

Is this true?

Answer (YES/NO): NO